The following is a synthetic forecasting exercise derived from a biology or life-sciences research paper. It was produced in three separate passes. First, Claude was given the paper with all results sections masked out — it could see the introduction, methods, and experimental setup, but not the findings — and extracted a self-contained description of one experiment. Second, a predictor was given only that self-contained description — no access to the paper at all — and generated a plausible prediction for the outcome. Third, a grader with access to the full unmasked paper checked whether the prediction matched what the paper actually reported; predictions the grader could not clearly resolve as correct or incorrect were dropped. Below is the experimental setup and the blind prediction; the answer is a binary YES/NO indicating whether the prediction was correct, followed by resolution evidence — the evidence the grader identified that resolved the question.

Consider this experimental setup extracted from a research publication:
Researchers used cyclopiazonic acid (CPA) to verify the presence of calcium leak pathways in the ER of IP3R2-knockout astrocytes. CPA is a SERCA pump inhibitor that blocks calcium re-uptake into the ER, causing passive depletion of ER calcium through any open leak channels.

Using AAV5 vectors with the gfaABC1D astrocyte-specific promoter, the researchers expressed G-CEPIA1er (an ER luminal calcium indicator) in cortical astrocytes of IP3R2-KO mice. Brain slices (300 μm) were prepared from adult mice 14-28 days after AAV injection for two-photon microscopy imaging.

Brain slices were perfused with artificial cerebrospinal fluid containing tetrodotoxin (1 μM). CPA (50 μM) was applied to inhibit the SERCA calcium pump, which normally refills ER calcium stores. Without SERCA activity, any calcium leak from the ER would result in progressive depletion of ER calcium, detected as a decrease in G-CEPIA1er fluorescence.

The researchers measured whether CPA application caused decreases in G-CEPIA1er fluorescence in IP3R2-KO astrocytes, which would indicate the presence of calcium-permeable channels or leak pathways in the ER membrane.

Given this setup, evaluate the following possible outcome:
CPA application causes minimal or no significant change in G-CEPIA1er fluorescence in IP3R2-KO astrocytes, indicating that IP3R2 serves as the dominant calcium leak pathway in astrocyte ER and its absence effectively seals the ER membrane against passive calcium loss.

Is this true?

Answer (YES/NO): NO